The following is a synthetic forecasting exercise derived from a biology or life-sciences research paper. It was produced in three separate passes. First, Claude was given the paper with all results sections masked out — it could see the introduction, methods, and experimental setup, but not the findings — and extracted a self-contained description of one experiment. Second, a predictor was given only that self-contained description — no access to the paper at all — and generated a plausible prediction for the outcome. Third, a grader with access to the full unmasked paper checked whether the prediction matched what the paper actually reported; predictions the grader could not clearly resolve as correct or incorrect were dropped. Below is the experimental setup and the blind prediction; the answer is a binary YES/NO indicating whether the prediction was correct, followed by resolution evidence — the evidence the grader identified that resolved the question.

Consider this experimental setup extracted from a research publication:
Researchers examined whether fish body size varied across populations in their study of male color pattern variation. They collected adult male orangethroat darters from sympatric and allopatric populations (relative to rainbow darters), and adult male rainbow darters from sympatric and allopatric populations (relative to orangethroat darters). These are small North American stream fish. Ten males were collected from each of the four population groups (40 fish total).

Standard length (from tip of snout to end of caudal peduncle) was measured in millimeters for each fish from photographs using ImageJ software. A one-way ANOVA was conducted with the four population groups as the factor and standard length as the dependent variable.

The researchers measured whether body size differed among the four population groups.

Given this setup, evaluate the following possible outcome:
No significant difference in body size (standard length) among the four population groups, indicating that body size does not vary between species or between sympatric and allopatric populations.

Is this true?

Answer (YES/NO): YES